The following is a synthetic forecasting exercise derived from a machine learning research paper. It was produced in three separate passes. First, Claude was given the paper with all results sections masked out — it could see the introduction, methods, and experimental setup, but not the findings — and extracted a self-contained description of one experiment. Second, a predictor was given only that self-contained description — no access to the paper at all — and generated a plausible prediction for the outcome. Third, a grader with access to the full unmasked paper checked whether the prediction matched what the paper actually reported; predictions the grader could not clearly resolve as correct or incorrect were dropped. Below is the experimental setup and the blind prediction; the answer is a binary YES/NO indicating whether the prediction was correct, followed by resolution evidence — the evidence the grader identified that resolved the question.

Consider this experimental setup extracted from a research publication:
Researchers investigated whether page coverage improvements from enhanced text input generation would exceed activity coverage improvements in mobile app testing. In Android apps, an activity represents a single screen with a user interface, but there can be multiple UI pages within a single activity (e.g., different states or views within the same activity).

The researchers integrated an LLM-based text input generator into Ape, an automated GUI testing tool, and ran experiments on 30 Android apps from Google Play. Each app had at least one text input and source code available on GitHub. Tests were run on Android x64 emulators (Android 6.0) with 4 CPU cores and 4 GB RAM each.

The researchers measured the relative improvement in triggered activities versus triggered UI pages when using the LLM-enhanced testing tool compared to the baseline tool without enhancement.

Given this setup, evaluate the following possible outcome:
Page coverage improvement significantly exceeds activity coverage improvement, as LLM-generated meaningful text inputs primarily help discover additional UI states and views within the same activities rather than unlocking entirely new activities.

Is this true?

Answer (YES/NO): YES